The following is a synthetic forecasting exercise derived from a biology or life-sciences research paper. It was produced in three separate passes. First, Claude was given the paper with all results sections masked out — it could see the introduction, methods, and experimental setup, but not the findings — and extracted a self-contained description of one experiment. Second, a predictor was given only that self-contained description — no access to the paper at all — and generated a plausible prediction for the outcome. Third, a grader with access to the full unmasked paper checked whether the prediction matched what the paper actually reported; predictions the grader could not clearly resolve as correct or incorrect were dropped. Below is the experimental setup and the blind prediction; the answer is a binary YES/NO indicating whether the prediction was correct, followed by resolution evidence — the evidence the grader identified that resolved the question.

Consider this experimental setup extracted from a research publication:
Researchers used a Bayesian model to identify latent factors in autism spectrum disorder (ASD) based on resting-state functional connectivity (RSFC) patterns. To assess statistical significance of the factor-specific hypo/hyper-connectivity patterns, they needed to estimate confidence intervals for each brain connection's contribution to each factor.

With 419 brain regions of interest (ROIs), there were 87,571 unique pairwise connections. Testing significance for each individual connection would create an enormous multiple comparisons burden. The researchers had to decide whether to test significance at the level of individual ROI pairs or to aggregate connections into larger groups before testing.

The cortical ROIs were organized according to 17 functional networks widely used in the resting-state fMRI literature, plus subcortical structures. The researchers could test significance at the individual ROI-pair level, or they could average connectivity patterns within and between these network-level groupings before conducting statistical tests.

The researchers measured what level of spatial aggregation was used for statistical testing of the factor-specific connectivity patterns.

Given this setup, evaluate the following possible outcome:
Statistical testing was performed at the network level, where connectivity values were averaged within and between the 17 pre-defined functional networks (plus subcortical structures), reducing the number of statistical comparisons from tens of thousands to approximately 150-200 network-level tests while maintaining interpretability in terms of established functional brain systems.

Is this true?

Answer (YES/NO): YES